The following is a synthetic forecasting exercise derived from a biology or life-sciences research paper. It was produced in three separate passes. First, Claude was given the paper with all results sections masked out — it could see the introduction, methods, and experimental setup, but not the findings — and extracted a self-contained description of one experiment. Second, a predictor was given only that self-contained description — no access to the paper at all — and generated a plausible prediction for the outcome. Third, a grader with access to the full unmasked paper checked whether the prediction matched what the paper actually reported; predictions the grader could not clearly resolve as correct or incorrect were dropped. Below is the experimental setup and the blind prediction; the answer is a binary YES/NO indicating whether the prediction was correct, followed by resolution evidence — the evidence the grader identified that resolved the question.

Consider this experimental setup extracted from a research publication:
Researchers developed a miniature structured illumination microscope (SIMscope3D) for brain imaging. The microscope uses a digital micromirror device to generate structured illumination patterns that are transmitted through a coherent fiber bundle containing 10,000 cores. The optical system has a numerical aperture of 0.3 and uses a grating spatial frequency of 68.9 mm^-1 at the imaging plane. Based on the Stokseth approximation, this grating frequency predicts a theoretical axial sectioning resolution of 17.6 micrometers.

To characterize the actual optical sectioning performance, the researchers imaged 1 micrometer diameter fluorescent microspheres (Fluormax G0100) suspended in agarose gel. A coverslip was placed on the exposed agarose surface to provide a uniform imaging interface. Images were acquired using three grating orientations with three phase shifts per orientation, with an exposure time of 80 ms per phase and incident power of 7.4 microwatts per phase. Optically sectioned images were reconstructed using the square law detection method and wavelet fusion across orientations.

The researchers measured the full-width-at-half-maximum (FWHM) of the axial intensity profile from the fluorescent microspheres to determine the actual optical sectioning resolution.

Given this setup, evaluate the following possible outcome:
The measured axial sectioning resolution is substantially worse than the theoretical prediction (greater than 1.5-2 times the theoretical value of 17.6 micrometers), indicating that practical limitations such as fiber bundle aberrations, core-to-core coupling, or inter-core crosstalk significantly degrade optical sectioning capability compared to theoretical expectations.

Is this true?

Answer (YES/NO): NO